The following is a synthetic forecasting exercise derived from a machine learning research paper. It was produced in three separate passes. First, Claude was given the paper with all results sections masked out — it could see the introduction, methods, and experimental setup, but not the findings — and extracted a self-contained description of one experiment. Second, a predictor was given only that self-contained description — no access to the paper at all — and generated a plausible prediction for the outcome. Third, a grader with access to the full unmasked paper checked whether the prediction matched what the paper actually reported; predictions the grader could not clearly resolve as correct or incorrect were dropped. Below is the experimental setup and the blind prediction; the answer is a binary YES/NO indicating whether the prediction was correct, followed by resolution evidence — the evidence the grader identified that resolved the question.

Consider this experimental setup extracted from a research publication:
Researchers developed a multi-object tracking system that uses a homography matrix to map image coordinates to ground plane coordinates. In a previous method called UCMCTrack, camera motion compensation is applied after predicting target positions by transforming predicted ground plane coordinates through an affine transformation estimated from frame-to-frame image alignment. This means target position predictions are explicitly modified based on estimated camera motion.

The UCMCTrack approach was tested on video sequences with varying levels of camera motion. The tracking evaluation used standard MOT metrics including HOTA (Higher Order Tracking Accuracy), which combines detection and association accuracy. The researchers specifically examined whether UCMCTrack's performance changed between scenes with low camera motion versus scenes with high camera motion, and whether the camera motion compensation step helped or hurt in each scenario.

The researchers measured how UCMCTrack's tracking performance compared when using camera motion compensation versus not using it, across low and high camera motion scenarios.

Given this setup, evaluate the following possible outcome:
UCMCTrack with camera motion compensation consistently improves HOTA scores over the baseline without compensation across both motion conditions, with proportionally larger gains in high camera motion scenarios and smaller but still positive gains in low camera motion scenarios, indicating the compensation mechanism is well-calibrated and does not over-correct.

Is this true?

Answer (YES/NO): NO